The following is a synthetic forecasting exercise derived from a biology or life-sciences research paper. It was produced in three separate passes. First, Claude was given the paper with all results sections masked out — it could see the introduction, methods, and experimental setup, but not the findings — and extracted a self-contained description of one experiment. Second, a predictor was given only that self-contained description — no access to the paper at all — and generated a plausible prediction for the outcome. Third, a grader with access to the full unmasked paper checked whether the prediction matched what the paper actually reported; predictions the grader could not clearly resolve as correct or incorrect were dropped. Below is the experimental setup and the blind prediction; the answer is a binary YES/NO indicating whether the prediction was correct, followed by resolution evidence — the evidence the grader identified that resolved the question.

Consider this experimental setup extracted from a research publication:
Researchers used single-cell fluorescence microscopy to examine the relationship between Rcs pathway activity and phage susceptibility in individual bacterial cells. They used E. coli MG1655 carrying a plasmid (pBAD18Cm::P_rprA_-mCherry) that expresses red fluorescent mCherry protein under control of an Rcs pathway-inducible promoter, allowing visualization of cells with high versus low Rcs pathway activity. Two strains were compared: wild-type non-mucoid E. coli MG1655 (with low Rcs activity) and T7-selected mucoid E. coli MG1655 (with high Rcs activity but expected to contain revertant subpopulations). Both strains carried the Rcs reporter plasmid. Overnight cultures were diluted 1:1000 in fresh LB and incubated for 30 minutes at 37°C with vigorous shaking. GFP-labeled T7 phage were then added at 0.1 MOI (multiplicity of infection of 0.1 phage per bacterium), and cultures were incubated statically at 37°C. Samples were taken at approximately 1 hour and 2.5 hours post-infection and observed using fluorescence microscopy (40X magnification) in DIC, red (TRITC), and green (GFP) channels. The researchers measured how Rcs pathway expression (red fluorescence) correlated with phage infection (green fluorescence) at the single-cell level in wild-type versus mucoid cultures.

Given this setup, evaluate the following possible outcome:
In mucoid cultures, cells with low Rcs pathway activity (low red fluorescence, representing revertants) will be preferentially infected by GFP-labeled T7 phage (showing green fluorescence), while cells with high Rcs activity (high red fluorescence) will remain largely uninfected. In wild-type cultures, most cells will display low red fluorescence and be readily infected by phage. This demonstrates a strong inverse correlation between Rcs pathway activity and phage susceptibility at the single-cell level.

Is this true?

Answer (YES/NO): YES